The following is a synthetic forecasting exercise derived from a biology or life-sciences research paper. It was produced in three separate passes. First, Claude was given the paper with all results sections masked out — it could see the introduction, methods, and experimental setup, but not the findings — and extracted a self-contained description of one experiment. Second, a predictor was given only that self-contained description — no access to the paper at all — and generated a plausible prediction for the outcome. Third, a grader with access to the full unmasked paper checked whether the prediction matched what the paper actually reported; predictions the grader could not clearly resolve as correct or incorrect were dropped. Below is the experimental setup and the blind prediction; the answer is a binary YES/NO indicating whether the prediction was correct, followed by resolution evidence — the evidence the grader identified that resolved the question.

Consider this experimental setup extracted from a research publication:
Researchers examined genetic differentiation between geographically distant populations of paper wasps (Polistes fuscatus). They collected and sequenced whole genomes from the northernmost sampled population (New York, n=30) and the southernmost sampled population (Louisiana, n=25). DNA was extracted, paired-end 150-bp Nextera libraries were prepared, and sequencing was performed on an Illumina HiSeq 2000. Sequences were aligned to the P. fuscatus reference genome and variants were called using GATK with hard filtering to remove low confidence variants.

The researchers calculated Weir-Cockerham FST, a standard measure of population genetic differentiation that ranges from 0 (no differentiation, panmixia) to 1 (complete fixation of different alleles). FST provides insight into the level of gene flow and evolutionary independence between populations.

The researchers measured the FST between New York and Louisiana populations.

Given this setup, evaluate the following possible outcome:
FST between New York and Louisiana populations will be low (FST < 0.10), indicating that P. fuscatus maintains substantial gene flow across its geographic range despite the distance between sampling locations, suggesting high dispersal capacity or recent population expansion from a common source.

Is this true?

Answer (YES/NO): YES